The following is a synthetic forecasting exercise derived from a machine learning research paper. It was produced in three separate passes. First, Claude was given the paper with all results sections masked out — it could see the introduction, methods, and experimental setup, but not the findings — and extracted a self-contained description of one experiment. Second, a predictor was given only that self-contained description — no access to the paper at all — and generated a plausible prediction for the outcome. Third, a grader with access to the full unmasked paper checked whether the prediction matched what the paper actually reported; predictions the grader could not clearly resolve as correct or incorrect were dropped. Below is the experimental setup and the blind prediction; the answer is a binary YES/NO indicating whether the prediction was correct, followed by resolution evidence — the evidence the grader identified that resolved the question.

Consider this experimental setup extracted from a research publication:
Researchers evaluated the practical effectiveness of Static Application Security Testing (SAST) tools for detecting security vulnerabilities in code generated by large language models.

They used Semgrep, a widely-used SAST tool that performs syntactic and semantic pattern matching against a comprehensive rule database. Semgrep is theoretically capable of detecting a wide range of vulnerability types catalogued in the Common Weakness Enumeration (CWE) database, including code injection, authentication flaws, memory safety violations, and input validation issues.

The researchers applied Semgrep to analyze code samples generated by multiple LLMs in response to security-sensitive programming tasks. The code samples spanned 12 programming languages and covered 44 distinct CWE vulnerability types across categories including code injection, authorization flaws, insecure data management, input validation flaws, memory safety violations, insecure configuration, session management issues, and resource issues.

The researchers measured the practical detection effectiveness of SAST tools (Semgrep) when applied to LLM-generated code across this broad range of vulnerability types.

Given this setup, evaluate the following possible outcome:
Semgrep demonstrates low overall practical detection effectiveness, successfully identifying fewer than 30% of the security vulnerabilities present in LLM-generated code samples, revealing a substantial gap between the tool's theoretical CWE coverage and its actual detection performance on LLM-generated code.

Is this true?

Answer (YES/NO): YES